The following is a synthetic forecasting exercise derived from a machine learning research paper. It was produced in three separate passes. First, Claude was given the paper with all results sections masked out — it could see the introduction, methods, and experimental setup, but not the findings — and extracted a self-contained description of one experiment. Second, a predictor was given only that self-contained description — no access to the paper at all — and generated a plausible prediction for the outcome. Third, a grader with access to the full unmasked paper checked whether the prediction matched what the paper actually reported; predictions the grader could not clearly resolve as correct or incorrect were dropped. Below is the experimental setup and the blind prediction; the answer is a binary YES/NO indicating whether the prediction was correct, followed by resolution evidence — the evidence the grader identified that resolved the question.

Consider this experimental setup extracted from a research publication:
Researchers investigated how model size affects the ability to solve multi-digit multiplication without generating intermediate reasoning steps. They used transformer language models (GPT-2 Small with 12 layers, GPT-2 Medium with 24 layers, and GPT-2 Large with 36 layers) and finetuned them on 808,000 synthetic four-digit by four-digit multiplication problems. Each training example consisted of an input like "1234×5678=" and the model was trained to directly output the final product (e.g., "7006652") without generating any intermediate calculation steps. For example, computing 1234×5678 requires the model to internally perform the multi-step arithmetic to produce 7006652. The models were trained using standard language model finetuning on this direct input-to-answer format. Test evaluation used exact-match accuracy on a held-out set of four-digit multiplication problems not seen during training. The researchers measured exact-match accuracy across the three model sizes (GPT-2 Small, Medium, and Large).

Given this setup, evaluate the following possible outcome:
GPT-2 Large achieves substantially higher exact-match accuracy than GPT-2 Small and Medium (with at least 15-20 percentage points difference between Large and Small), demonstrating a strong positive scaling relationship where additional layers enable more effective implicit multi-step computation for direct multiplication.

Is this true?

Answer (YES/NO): NO